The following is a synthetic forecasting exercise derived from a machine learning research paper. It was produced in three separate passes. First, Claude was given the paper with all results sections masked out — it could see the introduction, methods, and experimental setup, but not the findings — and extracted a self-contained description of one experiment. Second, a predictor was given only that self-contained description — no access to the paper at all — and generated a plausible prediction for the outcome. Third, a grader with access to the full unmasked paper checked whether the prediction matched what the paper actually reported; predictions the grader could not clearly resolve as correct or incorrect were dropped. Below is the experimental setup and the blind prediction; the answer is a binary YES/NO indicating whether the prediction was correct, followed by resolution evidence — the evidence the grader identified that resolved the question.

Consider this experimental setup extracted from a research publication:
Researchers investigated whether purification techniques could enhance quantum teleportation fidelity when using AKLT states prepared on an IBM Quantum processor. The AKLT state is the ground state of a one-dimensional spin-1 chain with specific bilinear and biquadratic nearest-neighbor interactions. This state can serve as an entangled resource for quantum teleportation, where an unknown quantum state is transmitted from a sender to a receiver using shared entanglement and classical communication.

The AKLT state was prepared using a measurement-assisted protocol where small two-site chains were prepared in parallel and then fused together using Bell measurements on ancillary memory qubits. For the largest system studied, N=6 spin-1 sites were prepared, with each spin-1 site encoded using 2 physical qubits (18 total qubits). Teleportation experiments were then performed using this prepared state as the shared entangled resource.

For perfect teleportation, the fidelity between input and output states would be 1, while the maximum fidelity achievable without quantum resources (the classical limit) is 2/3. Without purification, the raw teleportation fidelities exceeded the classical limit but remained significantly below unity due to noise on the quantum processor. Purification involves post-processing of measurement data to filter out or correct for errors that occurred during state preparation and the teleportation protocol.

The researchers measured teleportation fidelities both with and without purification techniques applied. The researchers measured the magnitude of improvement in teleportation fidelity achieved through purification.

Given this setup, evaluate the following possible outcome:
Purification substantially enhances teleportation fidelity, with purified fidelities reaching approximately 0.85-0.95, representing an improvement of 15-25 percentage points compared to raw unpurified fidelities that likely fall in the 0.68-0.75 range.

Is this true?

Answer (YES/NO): NO